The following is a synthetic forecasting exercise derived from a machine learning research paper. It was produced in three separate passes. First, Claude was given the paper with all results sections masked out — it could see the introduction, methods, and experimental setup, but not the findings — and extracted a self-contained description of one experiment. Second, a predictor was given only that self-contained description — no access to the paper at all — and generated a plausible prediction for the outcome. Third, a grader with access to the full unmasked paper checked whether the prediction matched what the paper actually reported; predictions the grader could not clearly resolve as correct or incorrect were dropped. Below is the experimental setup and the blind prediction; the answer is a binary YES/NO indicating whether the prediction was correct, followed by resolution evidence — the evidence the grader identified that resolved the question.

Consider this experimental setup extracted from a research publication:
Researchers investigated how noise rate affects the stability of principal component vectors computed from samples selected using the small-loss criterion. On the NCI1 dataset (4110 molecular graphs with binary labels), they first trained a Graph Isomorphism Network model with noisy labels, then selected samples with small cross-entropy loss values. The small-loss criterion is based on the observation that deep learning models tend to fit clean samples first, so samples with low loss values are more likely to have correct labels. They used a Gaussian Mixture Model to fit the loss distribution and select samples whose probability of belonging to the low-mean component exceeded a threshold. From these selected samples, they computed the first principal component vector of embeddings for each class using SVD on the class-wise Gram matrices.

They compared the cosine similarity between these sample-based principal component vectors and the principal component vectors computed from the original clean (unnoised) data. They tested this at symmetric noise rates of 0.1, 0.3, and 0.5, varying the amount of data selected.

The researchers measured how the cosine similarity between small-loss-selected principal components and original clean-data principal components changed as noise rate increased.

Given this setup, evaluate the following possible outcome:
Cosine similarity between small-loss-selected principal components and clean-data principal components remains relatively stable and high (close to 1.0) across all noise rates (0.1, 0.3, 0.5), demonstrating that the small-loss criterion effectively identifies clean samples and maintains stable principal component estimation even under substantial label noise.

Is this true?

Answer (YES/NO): NO